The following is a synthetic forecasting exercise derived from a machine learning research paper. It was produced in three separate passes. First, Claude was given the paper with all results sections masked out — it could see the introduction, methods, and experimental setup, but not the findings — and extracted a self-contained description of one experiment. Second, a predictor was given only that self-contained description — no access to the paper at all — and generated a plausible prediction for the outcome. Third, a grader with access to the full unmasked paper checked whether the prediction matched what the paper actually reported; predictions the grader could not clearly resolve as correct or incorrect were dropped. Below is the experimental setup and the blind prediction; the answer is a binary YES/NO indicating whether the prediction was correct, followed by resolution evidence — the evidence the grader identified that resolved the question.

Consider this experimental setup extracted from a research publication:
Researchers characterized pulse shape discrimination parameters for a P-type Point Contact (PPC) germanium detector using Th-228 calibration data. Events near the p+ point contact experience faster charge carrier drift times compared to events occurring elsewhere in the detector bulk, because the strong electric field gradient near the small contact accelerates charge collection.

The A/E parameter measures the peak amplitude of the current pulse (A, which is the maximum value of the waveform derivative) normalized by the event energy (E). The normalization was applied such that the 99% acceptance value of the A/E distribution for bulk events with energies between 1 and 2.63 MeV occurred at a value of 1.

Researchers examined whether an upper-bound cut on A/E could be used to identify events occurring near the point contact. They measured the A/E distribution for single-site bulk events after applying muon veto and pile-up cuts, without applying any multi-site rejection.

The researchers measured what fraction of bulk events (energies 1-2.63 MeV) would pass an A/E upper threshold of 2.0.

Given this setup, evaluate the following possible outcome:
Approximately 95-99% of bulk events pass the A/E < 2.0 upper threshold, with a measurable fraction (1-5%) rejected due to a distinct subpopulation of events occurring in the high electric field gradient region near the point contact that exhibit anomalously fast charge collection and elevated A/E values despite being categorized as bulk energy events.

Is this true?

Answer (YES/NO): NO